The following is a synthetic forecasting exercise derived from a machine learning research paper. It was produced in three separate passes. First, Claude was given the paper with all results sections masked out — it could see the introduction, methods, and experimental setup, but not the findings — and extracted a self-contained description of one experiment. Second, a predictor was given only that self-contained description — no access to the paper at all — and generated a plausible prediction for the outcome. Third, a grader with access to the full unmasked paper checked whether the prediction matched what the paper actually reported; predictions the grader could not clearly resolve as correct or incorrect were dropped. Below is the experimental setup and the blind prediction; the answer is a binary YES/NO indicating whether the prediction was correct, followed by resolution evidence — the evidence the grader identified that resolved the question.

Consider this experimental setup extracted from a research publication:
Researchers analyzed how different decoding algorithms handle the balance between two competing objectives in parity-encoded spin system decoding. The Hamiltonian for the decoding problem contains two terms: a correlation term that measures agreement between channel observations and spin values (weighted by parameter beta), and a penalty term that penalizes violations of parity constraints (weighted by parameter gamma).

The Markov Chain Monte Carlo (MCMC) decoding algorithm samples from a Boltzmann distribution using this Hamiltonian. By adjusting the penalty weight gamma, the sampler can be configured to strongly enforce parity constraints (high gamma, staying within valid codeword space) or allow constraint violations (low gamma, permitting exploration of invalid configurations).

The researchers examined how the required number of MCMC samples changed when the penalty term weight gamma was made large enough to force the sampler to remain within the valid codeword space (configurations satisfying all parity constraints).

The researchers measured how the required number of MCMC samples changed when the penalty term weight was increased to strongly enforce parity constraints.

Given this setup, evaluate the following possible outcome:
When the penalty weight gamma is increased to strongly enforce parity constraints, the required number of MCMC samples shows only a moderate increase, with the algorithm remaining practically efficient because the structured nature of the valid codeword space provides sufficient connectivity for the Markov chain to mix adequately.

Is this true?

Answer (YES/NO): NO